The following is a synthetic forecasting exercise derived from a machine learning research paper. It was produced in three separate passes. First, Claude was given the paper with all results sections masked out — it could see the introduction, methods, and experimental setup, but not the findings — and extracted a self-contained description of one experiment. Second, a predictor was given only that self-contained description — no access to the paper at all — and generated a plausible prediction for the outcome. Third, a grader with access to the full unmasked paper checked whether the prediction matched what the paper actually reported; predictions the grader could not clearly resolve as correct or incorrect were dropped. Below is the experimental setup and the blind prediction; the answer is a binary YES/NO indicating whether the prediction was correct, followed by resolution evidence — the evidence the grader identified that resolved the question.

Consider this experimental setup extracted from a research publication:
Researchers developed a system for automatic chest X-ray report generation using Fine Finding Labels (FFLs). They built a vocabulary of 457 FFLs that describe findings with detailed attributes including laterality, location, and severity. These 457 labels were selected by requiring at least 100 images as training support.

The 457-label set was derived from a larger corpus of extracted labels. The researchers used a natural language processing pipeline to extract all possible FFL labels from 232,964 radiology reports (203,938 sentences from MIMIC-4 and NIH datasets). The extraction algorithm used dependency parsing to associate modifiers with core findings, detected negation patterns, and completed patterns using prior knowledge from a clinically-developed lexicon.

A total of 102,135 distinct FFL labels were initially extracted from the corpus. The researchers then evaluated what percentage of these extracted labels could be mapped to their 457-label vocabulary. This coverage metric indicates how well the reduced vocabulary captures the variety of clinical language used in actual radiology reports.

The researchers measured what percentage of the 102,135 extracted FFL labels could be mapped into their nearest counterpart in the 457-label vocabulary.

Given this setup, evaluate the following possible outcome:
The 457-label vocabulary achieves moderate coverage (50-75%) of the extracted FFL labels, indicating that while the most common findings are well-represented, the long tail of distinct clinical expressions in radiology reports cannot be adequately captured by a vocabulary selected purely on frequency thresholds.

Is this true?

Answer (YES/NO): NO